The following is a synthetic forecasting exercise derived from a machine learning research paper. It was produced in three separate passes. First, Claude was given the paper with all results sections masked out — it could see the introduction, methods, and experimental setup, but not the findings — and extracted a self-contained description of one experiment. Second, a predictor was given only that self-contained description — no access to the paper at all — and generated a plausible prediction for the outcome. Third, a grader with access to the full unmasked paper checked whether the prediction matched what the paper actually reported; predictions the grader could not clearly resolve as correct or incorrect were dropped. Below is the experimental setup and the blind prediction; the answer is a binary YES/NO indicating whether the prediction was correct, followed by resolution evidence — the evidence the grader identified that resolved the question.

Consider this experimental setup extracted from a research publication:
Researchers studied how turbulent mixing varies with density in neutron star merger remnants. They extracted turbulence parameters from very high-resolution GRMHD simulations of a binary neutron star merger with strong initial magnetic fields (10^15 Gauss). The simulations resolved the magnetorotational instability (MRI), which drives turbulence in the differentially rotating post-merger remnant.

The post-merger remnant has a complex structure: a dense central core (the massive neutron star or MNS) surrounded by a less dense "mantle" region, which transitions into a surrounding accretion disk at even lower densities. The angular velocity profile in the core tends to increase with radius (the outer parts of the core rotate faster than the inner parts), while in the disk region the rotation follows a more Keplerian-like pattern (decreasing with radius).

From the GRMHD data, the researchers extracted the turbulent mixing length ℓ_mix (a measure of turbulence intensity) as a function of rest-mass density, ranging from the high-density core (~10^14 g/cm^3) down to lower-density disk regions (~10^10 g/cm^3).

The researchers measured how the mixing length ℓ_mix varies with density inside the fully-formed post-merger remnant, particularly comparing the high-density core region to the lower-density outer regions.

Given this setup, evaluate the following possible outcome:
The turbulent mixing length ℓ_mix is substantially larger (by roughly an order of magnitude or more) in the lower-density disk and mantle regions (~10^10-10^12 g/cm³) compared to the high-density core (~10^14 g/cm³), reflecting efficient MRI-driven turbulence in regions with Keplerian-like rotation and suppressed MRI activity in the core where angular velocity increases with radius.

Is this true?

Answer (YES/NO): YES